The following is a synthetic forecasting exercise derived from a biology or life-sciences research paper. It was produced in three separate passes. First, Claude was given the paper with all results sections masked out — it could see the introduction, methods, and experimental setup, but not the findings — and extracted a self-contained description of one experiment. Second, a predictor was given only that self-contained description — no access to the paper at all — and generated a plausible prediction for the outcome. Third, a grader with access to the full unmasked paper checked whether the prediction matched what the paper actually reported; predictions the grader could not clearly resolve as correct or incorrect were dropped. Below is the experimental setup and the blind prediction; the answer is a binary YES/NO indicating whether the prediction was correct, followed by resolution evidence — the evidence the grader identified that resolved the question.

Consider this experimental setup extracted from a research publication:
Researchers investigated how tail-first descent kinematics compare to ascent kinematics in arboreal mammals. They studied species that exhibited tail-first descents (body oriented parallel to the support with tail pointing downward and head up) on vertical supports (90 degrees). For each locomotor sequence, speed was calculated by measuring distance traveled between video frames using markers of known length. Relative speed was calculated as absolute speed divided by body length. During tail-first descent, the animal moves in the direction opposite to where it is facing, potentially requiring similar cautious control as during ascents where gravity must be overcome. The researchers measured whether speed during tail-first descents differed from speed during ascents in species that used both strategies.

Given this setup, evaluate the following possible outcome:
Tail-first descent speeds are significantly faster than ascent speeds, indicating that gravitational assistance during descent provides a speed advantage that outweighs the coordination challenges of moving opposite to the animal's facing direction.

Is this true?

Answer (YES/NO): NO